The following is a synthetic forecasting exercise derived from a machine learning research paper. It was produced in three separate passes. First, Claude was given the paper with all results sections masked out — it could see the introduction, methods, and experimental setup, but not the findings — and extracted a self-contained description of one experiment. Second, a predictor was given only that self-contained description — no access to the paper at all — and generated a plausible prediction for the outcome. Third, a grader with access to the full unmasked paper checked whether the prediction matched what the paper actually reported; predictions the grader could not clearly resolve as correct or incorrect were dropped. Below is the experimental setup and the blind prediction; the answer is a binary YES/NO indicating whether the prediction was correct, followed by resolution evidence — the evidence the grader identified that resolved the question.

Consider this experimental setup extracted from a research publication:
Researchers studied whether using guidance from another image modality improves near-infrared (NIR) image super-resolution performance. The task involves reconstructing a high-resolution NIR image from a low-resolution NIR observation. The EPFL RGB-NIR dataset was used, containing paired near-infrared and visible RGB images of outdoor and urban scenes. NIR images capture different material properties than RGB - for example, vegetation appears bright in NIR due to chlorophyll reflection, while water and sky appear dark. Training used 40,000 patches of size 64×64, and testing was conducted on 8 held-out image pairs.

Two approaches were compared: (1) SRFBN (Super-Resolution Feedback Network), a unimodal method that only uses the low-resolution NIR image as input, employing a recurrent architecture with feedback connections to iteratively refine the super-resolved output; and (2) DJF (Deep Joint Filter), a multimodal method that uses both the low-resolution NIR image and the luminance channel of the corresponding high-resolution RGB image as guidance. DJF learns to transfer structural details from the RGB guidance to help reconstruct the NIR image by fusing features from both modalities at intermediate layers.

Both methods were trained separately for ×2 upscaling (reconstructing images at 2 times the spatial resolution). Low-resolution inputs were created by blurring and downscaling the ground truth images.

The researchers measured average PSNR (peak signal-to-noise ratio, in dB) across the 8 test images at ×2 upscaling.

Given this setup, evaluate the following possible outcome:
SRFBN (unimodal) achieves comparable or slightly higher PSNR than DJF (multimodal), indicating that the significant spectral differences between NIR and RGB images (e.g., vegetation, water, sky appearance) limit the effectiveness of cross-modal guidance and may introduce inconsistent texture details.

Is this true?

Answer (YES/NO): YES